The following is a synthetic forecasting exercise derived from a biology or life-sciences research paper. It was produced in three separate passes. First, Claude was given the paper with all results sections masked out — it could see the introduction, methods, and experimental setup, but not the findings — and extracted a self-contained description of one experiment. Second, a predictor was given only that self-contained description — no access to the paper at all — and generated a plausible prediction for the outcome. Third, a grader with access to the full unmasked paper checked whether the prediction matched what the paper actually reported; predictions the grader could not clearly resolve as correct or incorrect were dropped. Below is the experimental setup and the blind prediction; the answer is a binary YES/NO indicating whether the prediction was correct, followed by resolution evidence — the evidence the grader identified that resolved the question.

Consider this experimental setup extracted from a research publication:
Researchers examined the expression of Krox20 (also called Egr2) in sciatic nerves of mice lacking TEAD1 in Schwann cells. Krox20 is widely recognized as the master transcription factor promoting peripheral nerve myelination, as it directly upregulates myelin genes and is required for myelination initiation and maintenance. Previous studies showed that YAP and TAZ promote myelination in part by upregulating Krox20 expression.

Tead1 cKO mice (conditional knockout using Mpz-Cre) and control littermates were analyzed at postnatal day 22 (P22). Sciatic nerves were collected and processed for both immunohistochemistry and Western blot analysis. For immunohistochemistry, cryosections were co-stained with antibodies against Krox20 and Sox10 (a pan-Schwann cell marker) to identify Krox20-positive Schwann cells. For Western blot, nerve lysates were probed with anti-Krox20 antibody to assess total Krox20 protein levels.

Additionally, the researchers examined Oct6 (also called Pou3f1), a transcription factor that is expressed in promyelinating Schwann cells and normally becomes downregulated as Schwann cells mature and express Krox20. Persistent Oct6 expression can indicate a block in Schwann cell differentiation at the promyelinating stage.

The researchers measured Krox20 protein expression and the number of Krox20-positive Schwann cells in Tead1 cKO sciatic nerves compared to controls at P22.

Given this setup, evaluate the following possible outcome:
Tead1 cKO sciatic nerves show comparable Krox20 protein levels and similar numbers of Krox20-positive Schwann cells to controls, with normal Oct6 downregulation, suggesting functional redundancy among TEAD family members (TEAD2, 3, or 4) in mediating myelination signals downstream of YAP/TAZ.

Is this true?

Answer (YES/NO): NO